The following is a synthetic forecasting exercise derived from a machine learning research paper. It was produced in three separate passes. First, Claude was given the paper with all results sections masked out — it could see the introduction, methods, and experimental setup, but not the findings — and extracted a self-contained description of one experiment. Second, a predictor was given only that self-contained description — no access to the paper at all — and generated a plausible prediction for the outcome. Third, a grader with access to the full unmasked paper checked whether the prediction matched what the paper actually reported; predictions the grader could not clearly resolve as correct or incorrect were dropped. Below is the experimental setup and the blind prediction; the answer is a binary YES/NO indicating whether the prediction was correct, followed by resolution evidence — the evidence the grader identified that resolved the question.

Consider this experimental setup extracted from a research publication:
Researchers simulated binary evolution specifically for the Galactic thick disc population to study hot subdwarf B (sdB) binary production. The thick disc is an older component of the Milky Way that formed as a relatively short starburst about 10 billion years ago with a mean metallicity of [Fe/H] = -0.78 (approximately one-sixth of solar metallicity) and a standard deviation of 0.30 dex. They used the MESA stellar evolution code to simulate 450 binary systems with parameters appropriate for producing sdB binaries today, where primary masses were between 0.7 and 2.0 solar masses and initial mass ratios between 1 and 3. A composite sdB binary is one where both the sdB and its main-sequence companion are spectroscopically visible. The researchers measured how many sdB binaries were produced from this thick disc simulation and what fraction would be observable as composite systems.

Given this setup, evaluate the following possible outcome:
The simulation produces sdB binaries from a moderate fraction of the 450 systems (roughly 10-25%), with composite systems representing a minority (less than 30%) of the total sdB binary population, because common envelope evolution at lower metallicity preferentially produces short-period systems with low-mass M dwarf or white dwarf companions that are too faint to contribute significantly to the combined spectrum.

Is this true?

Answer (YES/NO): NO